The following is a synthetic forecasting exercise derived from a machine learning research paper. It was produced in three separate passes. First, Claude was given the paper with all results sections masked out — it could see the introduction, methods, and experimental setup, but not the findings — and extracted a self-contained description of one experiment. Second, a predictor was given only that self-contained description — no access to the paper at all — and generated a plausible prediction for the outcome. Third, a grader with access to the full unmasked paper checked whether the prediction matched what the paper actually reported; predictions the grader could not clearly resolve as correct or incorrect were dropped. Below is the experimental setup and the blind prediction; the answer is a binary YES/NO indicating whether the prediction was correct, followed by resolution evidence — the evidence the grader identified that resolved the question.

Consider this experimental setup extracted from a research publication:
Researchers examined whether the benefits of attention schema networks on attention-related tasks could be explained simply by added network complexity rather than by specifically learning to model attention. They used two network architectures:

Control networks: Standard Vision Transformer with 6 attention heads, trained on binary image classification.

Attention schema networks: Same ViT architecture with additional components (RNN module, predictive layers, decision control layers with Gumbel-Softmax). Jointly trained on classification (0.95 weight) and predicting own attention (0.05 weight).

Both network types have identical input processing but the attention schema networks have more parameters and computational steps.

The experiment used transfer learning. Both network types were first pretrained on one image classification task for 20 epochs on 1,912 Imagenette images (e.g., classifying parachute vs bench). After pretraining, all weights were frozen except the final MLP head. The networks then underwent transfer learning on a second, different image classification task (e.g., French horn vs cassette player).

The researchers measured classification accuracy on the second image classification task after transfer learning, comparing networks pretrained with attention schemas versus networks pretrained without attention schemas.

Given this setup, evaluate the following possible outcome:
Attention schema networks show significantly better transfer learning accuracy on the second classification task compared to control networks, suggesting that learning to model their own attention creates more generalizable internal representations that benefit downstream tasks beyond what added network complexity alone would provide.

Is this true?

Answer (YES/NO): NO